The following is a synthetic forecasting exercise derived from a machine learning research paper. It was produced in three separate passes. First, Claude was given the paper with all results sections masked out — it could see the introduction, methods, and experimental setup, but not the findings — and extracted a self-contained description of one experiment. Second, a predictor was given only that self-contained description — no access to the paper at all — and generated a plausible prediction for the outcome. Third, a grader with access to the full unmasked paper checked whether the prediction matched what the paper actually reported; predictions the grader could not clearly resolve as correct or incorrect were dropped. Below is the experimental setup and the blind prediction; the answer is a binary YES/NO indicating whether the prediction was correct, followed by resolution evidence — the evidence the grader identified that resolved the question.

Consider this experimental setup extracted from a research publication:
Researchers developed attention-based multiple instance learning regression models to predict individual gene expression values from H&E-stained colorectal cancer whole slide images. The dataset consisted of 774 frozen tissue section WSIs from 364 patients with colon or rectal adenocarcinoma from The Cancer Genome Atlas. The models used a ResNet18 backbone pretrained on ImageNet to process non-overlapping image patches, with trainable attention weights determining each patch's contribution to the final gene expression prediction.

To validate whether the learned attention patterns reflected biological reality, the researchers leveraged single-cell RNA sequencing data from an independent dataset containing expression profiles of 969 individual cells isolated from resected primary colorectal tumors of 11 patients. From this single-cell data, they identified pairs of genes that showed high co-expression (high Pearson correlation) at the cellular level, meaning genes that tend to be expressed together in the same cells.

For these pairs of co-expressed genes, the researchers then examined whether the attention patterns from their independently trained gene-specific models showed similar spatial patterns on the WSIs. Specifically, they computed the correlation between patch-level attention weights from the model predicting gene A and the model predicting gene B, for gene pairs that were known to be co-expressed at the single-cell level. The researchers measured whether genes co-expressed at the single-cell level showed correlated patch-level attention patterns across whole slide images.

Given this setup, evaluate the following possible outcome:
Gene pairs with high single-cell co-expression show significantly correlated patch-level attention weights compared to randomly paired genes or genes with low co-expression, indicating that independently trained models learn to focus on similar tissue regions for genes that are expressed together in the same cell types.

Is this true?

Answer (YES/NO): YES